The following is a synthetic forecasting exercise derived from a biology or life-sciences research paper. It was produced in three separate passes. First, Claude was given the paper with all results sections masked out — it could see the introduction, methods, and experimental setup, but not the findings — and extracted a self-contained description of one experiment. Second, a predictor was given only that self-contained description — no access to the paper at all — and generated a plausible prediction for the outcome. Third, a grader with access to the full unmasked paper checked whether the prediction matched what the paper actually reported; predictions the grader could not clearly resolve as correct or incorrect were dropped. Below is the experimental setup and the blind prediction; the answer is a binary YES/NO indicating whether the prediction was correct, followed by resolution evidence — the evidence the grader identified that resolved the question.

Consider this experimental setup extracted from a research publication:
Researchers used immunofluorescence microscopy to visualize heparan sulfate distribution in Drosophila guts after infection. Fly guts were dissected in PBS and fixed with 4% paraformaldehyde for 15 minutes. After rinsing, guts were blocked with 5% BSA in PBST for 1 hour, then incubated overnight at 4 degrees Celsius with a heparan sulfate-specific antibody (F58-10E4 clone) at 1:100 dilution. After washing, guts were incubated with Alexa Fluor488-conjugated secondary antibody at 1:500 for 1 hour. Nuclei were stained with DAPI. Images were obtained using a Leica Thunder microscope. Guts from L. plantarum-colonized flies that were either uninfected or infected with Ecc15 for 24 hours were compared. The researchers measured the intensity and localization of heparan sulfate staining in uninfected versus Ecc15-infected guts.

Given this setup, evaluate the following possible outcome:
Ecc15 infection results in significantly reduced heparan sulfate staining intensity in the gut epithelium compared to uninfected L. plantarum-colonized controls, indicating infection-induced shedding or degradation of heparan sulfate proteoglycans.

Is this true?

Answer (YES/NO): NO